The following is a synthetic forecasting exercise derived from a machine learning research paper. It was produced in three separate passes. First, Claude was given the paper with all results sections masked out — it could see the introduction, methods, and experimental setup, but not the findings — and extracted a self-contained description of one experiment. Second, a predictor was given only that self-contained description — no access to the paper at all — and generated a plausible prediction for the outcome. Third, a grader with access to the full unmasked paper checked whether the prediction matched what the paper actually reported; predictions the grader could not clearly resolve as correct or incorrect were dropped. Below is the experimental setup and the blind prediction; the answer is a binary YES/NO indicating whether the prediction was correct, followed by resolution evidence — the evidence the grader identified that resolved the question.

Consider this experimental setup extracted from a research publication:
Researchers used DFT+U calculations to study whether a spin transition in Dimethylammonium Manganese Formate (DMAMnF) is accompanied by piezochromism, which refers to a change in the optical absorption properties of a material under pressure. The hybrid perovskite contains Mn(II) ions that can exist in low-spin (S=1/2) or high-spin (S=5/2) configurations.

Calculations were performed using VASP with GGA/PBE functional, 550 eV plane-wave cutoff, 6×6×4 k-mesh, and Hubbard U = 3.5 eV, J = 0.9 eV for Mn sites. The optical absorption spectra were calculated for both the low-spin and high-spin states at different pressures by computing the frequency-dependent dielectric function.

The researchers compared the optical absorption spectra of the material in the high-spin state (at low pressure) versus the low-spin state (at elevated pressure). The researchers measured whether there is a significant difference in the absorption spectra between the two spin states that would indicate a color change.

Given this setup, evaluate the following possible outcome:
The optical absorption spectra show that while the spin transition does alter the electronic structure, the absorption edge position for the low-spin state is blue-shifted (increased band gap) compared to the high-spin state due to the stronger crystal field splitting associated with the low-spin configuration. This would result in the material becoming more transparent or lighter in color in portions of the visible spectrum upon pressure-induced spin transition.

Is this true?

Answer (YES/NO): NO